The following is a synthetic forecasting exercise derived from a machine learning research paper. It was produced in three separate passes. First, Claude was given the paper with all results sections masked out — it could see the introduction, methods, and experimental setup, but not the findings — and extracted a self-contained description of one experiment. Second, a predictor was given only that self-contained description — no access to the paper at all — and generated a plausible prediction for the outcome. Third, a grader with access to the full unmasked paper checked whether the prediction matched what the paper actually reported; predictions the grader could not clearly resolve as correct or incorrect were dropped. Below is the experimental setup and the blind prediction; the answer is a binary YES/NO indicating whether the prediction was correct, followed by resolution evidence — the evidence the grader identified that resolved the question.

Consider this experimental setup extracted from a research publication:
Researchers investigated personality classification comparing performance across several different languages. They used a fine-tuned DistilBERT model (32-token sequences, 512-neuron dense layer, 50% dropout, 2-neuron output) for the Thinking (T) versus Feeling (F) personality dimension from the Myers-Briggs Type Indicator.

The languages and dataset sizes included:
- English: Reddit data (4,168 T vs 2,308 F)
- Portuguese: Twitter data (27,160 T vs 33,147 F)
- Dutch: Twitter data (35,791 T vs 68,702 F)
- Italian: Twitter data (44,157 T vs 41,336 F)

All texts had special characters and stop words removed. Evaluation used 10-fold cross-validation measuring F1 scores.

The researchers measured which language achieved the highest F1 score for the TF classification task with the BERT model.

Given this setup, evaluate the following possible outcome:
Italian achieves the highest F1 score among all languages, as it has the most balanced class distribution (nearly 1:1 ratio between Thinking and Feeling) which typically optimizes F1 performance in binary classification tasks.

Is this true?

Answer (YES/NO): NO